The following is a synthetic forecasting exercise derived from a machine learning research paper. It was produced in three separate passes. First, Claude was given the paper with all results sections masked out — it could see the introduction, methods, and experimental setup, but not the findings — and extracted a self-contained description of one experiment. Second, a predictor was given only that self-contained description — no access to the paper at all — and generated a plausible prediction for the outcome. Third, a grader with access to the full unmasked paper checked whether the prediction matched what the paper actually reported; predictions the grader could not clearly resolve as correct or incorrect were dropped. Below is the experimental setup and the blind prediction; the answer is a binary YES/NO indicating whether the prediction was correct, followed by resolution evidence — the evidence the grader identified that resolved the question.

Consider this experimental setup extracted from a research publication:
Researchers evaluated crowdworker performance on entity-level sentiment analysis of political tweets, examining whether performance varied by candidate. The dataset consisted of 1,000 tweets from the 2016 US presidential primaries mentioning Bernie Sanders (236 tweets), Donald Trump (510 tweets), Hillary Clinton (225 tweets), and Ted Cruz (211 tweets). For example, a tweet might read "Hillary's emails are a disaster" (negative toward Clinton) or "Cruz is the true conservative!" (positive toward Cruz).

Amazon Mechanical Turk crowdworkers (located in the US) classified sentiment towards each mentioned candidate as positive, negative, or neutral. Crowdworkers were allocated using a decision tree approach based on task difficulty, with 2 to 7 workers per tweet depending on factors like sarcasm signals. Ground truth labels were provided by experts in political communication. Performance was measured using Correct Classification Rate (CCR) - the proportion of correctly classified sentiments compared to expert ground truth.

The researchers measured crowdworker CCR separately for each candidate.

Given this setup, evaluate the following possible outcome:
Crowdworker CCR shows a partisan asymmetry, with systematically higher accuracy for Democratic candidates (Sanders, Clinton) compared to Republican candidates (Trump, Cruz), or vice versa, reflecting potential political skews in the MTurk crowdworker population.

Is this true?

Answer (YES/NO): NO